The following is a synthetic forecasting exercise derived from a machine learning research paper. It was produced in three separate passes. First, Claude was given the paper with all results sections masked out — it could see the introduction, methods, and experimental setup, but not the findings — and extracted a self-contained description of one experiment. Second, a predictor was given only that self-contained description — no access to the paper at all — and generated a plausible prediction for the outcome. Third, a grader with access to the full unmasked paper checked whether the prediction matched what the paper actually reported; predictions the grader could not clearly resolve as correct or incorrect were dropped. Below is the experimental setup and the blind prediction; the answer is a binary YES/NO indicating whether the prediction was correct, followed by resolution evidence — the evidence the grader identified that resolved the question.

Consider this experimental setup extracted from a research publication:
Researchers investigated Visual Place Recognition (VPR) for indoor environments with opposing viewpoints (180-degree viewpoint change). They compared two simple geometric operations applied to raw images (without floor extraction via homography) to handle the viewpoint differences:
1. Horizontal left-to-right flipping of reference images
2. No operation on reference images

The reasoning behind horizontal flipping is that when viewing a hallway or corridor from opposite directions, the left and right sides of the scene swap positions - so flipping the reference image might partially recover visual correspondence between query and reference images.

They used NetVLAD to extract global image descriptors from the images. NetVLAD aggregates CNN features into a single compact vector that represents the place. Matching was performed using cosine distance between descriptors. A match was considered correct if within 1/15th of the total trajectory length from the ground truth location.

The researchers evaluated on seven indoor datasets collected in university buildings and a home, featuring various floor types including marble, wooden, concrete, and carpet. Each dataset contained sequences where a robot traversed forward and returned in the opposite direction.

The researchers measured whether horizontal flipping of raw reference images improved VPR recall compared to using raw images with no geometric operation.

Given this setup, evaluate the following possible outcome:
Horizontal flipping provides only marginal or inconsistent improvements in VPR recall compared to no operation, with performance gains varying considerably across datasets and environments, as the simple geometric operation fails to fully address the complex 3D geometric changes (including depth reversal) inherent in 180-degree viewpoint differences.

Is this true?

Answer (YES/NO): YES